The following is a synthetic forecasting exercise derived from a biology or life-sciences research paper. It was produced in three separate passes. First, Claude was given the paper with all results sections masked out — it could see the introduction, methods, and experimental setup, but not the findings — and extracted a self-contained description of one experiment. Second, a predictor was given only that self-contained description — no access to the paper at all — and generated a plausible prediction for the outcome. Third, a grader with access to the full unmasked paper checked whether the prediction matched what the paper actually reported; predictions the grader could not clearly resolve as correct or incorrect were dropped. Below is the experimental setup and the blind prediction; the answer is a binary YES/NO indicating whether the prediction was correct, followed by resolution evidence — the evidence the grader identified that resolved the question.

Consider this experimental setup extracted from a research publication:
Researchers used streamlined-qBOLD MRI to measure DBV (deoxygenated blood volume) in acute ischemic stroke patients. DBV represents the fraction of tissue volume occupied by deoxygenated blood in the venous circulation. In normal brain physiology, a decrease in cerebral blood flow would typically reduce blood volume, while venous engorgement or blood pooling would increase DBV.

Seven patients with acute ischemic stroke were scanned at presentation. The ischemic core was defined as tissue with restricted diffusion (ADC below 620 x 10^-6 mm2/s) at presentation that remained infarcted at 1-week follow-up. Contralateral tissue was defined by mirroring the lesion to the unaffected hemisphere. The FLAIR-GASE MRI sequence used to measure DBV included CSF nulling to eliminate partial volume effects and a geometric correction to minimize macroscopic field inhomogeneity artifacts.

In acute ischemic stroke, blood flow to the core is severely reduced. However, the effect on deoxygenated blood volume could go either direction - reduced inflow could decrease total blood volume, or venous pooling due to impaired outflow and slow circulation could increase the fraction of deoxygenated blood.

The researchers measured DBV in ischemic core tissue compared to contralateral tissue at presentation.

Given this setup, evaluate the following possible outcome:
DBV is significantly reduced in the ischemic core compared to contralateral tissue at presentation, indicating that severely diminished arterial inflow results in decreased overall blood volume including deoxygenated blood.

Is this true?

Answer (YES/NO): NO